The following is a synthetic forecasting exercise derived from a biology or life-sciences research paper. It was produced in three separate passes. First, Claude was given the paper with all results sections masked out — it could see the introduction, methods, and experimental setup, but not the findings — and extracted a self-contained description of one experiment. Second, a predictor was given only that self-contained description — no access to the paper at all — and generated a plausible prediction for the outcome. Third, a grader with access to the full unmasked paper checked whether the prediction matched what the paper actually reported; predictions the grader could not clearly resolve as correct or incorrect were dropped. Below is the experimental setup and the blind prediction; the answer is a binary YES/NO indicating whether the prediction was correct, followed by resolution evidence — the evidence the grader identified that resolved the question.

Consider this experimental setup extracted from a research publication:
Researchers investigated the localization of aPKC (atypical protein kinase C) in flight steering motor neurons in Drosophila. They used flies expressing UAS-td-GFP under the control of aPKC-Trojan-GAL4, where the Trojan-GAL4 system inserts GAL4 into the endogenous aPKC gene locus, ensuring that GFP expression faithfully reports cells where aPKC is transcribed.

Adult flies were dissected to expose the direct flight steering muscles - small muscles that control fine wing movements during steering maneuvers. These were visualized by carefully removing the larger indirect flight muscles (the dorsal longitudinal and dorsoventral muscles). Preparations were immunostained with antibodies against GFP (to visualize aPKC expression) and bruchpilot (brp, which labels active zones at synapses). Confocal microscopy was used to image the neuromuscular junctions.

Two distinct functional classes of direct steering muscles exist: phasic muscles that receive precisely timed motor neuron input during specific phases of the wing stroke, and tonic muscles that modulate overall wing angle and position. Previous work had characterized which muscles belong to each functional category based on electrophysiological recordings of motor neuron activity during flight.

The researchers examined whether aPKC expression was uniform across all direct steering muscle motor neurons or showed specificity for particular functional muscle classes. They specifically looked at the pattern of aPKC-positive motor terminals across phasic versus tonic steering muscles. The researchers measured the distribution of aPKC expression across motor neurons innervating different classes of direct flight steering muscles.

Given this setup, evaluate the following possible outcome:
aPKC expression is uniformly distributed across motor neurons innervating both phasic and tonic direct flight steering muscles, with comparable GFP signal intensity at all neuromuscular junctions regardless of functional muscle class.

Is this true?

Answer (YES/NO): NO